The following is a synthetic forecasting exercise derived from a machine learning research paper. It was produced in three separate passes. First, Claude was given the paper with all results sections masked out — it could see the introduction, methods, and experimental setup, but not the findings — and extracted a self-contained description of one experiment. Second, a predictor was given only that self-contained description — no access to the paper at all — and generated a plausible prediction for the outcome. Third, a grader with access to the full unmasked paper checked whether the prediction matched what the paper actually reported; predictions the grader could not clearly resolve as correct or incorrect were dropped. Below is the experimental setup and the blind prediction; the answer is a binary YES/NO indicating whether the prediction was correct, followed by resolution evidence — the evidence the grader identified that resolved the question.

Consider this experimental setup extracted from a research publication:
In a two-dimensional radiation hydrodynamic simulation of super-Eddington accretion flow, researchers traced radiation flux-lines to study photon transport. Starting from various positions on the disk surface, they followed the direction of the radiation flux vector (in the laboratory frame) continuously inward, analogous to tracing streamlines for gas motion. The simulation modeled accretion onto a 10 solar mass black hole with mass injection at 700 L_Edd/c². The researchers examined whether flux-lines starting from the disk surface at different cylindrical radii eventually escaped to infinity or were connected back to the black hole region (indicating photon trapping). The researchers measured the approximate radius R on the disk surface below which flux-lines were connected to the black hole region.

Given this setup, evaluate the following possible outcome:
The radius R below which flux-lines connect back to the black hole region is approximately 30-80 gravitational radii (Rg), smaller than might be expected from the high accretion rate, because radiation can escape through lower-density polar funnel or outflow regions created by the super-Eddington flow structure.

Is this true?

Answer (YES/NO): NO